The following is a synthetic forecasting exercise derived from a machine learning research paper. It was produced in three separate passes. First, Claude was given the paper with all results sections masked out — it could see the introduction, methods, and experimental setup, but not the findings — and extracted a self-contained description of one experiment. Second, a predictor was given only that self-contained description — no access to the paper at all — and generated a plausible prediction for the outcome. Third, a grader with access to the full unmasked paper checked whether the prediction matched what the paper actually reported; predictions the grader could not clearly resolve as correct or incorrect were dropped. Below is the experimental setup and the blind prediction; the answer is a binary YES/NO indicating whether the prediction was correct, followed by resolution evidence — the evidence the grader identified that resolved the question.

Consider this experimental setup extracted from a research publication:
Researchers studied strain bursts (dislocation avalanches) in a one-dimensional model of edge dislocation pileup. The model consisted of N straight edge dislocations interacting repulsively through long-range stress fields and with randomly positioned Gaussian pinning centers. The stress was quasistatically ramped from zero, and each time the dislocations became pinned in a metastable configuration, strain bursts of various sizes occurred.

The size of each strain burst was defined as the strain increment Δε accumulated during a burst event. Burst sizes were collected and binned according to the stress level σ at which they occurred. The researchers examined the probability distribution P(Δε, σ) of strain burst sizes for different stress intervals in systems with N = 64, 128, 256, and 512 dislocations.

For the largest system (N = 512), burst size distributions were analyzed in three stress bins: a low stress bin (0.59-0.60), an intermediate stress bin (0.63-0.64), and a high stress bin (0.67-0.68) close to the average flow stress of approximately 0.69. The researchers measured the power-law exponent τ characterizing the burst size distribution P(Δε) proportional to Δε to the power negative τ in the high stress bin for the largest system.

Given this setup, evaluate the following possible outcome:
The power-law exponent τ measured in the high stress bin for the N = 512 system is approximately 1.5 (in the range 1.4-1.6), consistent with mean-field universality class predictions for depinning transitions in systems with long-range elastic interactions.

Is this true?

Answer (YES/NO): NO